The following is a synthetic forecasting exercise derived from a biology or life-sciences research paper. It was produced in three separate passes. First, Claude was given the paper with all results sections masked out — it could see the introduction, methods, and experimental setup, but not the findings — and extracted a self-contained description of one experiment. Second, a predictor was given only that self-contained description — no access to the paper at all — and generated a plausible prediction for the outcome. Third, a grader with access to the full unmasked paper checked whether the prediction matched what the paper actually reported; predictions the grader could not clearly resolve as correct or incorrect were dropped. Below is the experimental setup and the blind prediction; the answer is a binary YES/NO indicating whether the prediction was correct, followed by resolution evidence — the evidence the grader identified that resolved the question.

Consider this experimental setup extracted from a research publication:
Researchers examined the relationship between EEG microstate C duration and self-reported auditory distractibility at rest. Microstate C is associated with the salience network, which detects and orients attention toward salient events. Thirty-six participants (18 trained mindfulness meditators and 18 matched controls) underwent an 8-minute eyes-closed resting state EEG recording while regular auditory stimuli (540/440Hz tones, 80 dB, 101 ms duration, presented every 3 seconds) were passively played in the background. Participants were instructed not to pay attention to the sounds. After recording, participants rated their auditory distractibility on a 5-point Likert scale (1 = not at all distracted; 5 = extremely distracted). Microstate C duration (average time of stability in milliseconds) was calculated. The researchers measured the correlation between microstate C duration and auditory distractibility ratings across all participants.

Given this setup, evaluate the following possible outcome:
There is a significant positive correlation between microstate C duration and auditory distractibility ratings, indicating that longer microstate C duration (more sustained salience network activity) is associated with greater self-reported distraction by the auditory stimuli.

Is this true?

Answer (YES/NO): YES